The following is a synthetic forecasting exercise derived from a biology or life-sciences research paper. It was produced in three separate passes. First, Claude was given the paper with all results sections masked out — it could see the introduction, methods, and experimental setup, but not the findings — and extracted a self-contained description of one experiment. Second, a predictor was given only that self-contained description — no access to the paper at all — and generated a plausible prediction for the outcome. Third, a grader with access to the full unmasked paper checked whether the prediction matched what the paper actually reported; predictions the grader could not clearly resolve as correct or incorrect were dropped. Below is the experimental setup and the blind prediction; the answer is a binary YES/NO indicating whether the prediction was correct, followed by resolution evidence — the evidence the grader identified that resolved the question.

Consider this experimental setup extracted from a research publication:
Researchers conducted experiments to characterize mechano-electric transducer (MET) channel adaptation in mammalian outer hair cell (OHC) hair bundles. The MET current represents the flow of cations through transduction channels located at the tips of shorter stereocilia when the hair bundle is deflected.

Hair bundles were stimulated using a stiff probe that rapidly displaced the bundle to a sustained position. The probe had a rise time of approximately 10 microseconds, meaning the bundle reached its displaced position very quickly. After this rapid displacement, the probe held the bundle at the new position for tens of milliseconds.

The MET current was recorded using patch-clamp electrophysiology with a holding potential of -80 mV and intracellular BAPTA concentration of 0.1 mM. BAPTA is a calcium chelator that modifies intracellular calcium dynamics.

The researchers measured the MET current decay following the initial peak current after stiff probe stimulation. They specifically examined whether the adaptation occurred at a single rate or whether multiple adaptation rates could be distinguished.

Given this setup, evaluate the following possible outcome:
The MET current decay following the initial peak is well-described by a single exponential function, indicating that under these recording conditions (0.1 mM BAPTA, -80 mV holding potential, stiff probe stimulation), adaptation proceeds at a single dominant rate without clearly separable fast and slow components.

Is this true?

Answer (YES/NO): NO